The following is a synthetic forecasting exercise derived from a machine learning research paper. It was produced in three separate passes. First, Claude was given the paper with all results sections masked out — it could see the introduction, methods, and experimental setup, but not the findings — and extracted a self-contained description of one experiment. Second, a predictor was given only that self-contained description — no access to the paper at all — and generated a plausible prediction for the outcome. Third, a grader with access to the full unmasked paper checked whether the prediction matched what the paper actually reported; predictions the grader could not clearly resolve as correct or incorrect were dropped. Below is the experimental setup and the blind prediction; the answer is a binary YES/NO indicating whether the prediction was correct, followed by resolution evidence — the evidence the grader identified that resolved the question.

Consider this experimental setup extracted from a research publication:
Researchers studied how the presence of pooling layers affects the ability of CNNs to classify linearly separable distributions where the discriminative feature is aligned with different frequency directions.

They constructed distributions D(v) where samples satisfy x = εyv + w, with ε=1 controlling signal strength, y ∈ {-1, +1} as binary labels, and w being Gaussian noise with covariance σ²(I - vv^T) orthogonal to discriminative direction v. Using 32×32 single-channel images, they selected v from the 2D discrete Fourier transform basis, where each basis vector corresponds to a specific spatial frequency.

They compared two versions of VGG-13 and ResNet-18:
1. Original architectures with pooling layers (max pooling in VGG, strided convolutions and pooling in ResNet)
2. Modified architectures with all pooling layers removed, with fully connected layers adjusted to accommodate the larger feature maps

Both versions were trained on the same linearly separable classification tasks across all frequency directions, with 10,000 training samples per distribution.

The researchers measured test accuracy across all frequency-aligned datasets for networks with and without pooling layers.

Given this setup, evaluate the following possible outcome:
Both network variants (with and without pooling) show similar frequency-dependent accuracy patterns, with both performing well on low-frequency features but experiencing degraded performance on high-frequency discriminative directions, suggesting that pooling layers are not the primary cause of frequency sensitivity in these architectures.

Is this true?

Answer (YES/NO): NO